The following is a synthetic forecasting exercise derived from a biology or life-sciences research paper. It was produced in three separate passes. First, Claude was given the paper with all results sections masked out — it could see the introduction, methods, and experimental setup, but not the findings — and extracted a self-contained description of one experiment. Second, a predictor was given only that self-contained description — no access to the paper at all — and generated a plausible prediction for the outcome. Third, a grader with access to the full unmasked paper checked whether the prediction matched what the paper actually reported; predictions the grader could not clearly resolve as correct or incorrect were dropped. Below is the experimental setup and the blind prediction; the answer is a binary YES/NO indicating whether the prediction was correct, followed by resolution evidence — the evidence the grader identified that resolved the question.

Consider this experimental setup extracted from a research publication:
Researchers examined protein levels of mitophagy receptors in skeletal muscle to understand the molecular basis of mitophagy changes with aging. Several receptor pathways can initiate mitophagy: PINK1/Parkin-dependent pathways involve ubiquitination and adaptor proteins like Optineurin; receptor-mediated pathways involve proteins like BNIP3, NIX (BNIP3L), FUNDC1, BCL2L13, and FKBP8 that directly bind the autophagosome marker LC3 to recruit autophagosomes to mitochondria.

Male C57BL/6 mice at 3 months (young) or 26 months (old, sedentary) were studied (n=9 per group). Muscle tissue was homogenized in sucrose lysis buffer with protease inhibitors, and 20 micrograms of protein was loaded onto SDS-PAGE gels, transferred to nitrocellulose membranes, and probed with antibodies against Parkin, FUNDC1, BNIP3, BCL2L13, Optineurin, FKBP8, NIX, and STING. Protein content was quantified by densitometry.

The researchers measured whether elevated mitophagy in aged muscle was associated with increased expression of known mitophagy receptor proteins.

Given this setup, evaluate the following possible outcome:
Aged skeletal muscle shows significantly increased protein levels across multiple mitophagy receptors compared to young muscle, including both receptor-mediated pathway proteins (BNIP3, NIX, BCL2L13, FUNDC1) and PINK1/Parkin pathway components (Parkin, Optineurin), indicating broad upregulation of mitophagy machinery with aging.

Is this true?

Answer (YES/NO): NO